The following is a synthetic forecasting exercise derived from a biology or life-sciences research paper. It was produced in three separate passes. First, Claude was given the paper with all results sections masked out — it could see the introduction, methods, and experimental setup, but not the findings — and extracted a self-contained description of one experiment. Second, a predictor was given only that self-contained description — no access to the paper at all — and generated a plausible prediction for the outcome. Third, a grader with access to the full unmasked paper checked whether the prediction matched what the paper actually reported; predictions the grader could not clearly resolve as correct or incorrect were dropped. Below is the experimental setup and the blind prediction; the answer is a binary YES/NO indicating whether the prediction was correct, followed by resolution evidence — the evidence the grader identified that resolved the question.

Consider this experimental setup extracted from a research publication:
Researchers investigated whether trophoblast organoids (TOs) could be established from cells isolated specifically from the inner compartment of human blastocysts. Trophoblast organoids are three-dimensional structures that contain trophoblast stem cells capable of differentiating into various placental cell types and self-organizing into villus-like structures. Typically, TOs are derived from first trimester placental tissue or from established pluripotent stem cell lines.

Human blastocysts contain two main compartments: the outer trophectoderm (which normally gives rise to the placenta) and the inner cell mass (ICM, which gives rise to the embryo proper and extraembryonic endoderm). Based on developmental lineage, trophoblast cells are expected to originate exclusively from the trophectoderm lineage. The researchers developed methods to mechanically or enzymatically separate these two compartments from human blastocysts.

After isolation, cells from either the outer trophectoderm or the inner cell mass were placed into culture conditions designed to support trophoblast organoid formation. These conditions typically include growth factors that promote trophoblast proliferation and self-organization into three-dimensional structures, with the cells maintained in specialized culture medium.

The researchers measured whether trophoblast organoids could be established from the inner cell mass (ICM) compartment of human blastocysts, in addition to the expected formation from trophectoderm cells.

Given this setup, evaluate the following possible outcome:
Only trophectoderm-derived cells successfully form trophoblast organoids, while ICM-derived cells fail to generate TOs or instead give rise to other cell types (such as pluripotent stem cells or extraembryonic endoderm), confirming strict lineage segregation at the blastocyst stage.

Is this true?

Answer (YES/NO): NO